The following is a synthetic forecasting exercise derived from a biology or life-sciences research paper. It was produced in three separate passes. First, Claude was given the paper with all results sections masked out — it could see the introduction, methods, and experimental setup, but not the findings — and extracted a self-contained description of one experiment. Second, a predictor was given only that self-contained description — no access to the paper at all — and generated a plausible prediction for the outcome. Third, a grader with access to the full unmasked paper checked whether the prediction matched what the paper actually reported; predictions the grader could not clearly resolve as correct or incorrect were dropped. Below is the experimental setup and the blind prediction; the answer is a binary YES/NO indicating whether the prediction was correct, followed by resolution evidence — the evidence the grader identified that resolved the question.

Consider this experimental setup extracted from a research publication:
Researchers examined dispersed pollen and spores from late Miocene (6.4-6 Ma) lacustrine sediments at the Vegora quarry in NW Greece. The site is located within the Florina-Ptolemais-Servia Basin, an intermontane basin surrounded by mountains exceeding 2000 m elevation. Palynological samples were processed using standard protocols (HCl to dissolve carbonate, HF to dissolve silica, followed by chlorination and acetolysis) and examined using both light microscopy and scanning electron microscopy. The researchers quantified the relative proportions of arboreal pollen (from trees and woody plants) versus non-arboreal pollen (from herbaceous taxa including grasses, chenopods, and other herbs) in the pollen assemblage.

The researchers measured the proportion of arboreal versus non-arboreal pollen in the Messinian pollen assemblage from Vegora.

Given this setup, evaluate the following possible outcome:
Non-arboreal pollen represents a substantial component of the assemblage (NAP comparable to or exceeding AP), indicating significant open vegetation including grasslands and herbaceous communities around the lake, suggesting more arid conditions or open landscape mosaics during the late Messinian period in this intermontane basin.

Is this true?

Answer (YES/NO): NO